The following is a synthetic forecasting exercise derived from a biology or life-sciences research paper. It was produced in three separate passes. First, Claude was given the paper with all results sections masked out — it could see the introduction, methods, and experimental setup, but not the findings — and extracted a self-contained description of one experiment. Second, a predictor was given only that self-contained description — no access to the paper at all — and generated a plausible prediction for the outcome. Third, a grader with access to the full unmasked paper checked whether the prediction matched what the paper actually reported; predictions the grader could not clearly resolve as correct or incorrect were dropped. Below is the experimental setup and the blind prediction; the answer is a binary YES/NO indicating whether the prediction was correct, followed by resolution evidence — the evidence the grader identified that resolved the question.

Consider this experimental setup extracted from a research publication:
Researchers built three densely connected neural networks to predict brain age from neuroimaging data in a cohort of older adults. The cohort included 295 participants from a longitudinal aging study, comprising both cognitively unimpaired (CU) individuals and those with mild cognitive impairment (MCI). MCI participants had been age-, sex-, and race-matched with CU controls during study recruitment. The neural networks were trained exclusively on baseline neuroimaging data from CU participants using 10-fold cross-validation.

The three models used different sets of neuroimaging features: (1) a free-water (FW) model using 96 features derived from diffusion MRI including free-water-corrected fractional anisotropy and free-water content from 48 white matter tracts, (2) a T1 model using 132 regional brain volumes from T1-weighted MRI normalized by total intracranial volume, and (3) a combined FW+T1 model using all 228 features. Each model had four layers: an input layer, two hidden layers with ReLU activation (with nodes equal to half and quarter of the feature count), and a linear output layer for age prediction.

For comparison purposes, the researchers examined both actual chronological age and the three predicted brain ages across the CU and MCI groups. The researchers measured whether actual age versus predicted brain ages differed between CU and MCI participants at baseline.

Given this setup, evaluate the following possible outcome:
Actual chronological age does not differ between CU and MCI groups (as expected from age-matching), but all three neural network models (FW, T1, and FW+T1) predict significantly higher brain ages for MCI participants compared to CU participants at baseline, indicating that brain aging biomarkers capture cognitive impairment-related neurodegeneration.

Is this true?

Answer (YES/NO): YES